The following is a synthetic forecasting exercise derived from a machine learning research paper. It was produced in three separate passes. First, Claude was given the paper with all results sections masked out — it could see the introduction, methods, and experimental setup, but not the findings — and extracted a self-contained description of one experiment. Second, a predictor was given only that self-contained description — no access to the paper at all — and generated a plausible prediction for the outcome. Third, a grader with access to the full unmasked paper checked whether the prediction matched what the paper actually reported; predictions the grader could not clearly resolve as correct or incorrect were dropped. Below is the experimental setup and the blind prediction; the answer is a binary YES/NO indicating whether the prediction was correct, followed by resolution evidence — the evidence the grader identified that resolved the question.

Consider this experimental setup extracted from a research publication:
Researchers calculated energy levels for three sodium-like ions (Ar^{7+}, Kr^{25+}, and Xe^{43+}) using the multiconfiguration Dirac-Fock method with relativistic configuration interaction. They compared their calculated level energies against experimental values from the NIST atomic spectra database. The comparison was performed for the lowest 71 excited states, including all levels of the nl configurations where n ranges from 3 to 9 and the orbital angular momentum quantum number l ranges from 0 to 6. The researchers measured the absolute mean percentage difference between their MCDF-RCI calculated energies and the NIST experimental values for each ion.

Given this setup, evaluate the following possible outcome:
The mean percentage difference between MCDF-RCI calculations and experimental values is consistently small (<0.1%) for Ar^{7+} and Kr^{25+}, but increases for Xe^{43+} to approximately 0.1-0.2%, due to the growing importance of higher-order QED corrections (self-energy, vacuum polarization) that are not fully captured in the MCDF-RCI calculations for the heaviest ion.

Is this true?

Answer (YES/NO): NO